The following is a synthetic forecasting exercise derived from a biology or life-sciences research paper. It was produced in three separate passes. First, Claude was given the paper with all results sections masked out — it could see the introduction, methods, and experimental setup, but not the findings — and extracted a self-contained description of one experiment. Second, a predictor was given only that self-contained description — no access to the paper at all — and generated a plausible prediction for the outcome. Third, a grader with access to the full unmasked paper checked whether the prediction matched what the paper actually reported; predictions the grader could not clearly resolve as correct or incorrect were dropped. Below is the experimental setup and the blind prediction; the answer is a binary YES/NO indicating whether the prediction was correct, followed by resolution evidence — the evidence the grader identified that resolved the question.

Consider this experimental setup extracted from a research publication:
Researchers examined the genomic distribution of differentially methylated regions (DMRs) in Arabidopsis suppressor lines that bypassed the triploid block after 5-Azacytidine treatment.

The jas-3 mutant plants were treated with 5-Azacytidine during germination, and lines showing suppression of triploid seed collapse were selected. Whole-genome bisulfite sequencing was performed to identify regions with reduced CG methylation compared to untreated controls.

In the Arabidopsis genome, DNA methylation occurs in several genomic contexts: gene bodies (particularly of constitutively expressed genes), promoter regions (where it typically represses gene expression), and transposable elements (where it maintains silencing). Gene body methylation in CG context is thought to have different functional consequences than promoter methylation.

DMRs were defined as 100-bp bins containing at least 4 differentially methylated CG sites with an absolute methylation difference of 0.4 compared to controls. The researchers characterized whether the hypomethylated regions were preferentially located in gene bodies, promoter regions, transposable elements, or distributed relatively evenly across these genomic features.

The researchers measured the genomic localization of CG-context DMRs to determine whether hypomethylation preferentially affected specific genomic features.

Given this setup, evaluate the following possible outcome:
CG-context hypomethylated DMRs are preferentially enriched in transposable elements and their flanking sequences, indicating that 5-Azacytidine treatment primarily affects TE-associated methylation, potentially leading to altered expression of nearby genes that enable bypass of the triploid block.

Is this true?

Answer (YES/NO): NO